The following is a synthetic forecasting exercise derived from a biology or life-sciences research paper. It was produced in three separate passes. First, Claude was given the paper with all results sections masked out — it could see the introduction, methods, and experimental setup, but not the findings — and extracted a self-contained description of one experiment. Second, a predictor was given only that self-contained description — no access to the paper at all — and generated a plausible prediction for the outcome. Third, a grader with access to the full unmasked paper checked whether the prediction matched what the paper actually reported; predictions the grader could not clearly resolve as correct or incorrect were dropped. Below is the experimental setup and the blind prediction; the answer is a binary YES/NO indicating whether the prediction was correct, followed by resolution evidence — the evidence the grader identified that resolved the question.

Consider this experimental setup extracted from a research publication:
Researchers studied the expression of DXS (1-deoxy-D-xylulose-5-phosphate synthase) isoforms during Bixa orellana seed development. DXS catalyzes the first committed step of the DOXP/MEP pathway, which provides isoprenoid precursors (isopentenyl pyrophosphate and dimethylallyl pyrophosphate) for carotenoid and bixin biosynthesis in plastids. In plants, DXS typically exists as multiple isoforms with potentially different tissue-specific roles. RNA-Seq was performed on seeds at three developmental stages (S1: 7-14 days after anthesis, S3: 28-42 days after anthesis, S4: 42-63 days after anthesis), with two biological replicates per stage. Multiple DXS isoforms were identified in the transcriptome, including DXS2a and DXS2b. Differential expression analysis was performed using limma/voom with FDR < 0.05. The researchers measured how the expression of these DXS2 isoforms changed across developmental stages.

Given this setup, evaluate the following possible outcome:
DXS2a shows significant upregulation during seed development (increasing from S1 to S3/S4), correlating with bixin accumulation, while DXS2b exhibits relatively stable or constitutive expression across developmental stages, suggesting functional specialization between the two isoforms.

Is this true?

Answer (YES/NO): NO